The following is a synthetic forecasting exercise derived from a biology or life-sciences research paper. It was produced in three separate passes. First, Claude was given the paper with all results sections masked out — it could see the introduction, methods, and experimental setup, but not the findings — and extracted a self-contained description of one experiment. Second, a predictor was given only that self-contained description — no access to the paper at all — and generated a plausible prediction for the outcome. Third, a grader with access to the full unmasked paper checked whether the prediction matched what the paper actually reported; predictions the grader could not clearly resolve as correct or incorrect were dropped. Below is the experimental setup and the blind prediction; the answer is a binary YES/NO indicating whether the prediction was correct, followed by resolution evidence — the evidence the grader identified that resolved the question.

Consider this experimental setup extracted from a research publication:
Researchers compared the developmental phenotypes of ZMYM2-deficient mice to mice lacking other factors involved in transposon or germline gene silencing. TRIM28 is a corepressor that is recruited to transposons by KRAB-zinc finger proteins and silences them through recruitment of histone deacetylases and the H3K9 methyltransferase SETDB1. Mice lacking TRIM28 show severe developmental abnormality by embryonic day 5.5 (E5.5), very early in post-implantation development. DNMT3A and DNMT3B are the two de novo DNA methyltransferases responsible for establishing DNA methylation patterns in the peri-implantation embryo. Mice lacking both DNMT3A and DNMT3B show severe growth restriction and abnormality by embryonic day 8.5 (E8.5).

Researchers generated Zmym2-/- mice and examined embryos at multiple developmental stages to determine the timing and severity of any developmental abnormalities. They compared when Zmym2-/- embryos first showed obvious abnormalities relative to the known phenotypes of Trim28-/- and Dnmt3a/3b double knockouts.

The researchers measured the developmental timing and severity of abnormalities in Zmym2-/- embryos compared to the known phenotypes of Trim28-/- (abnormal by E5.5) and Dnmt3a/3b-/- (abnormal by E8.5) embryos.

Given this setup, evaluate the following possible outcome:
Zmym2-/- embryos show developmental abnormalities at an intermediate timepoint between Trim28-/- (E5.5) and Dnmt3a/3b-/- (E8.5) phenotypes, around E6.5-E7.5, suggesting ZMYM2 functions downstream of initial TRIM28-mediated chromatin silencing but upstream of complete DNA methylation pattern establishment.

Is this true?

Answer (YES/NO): NO